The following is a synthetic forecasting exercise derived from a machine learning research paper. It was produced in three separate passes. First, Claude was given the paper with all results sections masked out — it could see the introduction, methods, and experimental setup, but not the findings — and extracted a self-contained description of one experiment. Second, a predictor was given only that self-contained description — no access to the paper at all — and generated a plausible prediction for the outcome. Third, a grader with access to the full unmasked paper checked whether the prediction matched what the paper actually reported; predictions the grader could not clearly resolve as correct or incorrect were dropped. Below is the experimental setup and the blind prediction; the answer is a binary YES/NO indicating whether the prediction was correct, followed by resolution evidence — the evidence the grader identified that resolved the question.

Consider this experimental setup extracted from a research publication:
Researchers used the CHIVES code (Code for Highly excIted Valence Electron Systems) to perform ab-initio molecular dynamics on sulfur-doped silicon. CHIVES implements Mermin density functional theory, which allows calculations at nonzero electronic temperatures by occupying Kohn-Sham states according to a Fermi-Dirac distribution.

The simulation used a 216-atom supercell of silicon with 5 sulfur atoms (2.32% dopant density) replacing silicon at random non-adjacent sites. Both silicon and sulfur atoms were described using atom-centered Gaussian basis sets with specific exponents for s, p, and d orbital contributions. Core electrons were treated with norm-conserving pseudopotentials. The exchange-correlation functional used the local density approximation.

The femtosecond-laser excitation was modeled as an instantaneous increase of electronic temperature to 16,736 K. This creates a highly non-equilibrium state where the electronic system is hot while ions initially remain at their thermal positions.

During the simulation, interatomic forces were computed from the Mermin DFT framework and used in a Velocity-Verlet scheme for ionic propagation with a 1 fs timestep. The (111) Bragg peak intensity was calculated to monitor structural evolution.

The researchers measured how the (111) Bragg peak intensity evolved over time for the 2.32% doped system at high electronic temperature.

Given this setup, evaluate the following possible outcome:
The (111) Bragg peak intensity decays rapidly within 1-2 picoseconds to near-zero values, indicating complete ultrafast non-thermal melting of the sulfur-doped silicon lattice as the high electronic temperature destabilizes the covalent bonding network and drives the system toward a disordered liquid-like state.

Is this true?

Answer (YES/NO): NO